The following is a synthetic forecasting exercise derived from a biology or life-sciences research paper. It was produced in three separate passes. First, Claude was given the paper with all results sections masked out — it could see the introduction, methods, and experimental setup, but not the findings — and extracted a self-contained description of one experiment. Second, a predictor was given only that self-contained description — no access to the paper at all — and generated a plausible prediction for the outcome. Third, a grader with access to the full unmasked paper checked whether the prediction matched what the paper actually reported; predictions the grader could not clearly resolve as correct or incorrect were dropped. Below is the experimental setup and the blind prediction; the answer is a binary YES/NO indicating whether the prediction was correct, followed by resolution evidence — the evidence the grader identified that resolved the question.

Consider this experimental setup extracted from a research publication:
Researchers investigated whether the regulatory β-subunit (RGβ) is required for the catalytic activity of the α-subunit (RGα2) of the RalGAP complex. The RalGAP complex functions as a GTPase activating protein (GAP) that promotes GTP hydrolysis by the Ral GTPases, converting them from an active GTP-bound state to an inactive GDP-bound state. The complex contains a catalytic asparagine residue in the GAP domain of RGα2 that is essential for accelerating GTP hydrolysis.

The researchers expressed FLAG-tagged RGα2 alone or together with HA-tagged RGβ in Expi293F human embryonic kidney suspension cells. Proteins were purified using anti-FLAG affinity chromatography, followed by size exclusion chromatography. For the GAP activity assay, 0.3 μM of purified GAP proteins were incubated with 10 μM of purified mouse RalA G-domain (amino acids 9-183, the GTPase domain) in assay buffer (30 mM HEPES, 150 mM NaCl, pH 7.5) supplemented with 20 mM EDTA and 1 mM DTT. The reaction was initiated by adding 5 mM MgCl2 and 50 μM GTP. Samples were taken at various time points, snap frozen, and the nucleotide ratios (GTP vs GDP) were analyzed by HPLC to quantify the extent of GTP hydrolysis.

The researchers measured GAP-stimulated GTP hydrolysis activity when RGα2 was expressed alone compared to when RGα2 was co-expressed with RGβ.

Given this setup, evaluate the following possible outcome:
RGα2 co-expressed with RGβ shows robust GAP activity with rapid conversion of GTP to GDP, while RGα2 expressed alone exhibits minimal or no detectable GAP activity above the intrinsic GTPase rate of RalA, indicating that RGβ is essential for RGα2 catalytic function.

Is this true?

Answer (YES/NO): YES